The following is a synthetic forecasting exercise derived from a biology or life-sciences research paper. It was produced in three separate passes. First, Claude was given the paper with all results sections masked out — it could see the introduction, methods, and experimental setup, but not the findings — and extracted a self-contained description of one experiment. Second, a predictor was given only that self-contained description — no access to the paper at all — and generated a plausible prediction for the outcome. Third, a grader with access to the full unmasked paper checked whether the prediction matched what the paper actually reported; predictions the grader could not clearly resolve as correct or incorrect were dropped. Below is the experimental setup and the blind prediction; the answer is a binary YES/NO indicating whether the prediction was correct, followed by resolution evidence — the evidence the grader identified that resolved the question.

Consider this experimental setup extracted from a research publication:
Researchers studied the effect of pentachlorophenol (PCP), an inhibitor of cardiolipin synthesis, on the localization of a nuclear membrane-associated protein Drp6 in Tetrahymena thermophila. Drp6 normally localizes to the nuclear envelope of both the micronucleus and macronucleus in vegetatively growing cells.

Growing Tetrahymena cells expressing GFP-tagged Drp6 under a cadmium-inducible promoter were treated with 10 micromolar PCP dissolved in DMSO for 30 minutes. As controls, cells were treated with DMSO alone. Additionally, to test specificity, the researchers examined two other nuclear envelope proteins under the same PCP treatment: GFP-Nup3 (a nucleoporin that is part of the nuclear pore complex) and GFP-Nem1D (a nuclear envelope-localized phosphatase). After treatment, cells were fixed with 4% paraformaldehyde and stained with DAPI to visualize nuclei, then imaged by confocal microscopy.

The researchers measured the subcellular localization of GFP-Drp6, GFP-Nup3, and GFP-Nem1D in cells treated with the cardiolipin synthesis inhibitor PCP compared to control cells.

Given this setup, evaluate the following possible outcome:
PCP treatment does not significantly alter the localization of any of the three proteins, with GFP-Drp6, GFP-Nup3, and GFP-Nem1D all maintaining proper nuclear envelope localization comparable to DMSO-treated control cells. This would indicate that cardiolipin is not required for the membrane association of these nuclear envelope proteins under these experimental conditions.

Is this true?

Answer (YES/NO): NO